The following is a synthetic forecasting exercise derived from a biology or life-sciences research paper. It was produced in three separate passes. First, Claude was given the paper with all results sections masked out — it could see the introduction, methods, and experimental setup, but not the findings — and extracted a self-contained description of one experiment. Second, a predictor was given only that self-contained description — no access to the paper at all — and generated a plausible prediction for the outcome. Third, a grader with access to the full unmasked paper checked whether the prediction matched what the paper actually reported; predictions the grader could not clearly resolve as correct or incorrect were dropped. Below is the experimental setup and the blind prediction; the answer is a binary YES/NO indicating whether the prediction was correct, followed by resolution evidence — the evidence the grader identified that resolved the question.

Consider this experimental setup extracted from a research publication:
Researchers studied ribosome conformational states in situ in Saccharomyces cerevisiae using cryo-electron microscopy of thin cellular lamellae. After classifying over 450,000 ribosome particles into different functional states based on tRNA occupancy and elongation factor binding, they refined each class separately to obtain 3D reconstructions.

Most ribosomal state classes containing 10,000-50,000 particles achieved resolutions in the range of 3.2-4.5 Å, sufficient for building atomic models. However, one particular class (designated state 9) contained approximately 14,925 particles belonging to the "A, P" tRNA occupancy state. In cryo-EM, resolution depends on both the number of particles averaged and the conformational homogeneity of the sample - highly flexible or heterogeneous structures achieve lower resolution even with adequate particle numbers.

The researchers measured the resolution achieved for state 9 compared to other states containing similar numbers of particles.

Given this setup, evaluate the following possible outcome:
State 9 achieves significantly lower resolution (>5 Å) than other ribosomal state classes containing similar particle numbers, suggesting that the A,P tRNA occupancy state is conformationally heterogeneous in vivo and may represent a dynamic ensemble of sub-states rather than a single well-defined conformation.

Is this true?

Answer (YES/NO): NO